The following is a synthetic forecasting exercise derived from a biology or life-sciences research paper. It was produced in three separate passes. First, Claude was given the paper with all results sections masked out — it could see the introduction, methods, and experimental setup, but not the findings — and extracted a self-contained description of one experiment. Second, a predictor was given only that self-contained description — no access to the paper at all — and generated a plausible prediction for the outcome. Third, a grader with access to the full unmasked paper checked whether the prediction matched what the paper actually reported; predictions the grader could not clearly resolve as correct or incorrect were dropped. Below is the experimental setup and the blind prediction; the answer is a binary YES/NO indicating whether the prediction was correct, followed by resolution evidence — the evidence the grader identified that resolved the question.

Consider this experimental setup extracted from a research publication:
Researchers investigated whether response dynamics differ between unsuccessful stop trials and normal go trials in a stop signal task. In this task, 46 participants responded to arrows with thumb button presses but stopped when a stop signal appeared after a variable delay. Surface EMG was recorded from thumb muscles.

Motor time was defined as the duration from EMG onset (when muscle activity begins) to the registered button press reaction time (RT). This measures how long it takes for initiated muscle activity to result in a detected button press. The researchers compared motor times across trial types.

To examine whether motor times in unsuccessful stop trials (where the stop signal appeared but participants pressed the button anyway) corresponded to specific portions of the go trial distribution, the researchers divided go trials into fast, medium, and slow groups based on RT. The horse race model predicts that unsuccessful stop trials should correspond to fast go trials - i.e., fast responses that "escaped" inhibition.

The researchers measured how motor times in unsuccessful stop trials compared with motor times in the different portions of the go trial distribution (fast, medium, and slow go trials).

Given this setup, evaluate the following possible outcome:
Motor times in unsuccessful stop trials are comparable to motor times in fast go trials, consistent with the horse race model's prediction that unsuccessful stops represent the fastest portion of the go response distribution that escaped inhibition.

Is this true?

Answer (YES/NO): NO